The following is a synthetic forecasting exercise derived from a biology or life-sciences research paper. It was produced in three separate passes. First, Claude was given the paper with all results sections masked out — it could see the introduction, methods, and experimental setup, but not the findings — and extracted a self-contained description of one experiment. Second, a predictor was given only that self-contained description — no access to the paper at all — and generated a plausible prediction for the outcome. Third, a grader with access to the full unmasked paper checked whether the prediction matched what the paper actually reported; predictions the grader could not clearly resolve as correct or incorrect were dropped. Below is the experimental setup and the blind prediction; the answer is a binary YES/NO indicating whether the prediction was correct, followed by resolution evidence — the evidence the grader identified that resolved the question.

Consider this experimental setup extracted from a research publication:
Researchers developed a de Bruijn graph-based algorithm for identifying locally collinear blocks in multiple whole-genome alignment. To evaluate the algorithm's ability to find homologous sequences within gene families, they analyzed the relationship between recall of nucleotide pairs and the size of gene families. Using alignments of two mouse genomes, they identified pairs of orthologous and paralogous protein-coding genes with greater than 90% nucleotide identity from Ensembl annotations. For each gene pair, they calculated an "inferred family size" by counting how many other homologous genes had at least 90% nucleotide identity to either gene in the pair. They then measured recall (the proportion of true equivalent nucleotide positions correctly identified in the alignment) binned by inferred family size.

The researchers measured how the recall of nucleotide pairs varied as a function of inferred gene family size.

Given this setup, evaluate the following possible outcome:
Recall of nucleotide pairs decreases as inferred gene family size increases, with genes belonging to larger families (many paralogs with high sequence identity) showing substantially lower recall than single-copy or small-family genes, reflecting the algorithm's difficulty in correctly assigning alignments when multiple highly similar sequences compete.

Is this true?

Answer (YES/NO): NO